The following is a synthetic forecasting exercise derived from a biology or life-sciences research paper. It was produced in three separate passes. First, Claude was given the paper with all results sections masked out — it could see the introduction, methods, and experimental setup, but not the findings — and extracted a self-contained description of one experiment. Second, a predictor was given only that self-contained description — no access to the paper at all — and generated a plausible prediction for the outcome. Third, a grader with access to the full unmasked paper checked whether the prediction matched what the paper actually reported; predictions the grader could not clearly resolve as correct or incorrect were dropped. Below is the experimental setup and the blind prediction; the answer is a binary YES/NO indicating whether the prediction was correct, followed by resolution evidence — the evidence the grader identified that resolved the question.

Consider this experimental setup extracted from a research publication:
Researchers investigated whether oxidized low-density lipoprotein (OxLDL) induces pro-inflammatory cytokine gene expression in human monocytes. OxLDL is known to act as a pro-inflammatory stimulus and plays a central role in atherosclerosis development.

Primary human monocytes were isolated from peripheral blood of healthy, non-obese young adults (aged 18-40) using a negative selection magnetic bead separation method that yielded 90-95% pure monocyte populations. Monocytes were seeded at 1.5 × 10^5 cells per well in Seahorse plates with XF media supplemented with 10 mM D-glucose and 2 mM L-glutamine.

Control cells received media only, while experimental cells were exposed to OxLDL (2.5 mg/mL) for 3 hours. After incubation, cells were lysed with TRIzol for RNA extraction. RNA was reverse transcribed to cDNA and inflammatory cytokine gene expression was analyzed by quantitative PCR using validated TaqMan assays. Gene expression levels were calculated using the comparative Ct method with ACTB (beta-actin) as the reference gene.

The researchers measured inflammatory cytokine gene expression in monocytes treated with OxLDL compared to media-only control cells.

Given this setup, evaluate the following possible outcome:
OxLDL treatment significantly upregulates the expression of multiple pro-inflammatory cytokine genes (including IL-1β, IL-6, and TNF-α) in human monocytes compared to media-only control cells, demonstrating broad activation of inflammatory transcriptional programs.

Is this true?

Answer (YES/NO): NO